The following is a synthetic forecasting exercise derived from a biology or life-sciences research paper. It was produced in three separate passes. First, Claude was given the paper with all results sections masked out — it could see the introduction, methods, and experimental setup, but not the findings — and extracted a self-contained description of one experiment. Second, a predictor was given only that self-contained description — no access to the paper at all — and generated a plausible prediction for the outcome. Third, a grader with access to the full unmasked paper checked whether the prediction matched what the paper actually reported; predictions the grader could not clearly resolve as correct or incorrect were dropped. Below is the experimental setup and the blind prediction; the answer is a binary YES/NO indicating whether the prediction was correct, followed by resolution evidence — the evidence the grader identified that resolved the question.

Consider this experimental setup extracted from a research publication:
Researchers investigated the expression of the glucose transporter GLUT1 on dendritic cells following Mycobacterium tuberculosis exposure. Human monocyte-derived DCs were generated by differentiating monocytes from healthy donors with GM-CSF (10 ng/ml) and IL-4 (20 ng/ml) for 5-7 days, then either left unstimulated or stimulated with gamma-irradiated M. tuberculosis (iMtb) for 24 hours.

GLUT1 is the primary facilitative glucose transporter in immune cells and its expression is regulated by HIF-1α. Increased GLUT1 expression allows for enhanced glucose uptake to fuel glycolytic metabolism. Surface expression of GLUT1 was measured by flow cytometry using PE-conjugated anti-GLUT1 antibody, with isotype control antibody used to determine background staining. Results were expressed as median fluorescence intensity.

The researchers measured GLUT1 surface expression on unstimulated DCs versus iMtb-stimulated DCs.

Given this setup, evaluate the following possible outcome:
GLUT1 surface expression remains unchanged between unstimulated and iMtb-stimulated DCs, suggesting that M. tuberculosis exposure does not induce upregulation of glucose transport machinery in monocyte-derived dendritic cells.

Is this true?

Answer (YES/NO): NO